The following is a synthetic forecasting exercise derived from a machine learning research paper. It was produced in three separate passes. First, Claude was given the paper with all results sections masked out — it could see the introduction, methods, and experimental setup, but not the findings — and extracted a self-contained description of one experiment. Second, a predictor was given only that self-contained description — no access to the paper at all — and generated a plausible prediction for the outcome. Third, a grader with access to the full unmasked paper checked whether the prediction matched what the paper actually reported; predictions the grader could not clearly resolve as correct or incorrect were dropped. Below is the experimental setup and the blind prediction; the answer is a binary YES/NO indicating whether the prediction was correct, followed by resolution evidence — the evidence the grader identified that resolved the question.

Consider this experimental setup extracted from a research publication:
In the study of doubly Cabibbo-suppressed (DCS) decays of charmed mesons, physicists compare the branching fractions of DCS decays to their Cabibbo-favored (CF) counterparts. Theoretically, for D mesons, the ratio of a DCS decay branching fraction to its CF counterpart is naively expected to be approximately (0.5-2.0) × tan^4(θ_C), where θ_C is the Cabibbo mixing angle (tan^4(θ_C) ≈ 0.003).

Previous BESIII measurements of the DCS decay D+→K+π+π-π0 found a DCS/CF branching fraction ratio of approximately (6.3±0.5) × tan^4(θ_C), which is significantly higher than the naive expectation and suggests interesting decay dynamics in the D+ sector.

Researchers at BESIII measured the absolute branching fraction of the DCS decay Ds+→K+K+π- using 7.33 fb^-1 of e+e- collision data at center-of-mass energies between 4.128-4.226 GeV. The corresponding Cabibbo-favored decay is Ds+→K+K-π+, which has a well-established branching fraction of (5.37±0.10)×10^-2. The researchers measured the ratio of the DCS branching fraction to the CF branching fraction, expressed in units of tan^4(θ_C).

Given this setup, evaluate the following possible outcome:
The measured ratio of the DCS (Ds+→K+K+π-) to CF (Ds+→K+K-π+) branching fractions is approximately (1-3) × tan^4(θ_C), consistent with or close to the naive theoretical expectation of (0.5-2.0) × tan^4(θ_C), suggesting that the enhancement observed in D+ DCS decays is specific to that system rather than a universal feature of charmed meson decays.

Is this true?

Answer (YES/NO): NO